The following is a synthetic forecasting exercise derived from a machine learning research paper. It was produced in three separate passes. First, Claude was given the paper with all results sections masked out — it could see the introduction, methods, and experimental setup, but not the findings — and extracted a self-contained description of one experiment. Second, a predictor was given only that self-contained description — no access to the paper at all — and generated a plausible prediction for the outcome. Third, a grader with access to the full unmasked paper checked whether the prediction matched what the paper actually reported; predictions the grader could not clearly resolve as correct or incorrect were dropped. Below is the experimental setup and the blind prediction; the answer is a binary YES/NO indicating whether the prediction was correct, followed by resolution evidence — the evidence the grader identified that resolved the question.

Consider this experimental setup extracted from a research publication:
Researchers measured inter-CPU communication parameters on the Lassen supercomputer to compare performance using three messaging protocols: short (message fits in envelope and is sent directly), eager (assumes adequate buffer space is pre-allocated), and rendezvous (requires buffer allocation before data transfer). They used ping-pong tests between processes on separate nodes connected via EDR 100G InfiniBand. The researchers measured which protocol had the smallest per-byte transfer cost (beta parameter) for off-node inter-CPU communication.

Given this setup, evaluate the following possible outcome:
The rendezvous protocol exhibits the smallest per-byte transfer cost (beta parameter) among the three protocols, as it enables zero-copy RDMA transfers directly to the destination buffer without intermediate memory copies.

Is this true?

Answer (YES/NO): YES